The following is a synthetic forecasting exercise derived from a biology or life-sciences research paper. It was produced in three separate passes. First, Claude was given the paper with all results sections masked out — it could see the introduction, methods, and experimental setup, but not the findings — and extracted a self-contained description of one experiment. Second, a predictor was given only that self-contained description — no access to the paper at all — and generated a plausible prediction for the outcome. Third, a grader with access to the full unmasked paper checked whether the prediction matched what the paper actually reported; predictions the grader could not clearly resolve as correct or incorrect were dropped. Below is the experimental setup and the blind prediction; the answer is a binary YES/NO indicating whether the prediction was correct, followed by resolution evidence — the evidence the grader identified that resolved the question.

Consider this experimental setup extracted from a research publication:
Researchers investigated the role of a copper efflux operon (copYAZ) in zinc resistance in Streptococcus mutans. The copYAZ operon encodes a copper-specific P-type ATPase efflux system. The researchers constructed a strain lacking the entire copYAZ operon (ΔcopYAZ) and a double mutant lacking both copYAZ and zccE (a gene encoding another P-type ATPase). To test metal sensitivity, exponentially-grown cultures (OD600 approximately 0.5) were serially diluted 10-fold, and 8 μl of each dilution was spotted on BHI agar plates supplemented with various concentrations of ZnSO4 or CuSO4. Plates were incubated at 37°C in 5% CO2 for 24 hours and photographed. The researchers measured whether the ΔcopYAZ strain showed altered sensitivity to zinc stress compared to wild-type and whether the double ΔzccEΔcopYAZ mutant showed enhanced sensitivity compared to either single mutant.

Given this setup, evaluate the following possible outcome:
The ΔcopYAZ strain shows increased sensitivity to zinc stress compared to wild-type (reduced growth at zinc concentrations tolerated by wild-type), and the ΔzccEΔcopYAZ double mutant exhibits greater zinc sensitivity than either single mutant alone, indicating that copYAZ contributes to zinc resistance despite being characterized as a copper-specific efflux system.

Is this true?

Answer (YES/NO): NO